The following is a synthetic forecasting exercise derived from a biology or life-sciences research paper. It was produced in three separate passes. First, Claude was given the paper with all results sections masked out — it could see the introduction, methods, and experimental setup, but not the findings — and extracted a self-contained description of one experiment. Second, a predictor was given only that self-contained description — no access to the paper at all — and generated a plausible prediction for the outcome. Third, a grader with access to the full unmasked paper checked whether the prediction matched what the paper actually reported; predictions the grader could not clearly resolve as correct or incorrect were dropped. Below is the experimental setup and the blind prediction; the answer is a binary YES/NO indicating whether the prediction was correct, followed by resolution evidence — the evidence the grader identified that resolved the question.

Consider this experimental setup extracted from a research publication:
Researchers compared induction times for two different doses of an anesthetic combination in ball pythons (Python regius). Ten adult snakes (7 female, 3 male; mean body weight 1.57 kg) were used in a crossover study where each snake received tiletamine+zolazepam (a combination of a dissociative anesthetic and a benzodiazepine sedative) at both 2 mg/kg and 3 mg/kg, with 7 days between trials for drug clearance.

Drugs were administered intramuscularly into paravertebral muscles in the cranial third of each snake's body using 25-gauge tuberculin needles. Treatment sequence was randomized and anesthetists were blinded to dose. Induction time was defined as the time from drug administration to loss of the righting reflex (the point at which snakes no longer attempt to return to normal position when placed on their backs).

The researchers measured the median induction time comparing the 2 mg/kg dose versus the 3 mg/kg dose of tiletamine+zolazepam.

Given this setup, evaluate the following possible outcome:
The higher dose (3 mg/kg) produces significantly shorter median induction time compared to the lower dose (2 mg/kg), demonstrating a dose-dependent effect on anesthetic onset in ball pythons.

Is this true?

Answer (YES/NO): NO